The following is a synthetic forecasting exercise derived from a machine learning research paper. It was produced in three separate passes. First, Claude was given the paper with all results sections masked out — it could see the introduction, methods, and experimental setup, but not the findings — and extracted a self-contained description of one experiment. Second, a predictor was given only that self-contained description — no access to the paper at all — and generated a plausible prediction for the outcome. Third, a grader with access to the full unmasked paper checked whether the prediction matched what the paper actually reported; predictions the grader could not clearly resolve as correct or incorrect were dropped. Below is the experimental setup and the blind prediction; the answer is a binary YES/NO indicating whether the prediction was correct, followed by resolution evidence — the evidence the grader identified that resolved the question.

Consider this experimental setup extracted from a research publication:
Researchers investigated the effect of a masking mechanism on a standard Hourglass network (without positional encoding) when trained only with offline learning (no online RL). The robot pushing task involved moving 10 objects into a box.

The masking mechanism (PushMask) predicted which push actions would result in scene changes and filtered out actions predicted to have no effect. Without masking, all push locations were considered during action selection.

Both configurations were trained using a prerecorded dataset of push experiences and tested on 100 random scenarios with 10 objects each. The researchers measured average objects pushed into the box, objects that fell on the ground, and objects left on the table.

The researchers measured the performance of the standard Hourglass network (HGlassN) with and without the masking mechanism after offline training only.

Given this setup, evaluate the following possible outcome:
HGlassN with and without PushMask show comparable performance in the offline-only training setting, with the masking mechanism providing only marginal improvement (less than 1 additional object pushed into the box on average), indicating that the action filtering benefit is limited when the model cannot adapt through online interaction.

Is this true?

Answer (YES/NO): YES